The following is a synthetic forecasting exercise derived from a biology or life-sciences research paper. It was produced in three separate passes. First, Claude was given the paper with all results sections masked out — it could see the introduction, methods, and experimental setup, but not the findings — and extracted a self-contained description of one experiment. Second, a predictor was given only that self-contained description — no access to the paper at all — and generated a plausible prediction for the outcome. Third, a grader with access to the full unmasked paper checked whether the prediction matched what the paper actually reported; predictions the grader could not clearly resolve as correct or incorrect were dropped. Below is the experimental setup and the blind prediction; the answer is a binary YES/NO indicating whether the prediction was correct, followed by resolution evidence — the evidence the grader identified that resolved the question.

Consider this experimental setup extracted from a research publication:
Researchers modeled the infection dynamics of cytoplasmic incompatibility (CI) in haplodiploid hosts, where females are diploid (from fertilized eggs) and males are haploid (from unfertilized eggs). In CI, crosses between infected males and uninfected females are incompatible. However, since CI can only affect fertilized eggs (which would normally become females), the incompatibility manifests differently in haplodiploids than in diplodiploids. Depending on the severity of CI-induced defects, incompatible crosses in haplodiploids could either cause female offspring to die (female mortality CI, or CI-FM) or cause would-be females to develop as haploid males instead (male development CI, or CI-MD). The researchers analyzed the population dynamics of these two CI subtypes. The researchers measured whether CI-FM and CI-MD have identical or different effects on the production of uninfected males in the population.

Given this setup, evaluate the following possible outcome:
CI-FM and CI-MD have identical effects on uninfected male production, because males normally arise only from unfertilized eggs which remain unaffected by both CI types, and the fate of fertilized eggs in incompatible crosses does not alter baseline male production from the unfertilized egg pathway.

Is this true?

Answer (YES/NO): NO